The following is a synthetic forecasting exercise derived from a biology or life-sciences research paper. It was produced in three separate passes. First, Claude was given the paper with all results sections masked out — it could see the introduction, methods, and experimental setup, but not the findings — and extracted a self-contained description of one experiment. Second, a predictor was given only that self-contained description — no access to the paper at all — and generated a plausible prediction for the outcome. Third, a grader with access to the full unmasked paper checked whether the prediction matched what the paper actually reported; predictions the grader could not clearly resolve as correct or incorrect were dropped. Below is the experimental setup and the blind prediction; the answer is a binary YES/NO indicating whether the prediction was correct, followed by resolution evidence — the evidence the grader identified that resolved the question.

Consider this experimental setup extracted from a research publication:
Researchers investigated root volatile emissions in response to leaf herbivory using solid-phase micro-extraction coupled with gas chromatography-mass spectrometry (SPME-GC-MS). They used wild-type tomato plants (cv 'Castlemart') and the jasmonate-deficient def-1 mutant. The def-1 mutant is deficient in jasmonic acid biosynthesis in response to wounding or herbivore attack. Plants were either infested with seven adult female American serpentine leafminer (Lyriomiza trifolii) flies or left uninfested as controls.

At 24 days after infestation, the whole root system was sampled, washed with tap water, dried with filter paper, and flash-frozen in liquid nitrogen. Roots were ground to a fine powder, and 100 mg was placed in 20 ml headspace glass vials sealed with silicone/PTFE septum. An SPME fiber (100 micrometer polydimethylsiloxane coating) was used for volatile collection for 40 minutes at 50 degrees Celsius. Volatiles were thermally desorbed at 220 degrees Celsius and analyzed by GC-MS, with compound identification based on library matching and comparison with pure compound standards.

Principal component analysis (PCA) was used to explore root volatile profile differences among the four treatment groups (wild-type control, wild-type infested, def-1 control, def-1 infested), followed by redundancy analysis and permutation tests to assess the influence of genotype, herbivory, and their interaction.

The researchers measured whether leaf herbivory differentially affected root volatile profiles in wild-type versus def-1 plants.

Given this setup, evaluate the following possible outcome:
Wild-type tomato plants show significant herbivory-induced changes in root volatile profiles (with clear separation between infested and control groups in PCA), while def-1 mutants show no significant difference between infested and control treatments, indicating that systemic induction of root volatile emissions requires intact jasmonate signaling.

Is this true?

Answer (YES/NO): YES